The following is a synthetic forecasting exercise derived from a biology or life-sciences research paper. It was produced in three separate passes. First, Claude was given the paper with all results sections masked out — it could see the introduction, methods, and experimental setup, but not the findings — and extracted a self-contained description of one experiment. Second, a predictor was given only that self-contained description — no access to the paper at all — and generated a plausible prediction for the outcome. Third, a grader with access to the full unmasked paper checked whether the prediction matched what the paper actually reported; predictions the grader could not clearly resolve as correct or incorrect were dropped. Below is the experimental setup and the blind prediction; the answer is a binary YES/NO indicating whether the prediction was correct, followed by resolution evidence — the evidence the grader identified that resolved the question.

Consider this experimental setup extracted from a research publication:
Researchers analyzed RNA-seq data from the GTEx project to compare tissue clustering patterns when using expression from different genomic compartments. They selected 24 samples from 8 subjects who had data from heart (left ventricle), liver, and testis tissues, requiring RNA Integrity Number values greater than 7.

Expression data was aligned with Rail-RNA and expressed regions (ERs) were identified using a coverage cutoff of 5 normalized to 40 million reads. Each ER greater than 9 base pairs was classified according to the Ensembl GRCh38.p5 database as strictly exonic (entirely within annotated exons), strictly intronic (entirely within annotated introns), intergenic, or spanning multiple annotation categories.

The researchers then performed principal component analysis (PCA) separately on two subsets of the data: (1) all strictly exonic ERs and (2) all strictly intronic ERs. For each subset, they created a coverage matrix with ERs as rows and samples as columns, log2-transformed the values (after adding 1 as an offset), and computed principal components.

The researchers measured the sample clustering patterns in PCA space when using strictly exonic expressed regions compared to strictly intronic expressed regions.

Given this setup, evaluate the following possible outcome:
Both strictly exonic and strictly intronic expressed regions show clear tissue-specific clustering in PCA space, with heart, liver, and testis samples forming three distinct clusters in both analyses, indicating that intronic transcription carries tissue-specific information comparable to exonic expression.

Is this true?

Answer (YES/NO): YES